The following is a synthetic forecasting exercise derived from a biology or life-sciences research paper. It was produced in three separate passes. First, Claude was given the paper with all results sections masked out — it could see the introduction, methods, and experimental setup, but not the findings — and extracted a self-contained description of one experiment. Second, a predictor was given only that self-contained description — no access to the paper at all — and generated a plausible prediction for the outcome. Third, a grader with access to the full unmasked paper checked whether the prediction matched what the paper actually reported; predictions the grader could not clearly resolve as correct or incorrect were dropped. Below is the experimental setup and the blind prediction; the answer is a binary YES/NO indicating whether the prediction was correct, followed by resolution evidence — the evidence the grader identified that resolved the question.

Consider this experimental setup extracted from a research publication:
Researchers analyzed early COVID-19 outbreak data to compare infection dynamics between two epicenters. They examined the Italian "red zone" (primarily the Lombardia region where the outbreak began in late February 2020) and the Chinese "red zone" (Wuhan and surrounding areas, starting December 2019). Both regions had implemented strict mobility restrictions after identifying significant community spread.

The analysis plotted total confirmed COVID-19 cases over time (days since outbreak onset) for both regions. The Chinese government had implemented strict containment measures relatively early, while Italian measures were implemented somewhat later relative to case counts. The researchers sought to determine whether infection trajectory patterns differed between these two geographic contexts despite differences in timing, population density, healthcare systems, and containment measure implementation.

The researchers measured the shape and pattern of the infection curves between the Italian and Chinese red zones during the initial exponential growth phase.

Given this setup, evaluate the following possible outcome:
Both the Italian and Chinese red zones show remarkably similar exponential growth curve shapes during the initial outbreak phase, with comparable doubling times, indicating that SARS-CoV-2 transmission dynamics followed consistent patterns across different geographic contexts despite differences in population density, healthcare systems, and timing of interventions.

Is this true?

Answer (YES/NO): YES